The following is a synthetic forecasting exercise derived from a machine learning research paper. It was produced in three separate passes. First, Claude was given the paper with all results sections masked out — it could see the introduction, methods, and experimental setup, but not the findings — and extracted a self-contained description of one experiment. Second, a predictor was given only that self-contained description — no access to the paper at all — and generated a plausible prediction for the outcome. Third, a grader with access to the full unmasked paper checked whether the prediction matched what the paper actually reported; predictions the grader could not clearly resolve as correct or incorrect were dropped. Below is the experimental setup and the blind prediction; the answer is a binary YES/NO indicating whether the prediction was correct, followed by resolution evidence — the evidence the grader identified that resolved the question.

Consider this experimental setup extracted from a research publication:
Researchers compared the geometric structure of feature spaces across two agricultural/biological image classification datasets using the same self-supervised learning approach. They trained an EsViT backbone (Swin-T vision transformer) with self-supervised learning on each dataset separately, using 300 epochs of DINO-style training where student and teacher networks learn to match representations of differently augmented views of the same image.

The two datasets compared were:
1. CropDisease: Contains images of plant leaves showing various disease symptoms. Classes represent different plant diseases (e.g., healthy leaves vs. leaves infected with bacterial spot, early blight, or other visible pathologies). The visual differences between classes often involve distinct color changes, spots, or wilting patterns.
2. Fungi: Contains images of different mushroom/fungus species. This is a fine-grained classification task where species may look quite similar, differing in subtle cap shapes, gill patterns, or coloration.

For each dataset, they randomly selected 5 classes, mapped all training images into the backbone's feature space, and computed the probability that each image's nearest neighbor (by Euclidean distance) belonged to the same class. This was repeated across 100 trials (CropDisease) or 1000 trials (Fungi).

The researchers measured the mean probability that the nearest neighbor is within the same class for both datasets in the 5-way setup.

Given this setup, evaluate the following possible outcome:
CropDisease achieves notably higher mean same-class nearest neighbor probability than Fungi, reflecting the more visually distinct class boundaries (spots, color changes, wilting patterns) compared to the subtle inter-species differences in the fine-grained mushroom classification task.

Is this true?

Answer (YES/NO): YES